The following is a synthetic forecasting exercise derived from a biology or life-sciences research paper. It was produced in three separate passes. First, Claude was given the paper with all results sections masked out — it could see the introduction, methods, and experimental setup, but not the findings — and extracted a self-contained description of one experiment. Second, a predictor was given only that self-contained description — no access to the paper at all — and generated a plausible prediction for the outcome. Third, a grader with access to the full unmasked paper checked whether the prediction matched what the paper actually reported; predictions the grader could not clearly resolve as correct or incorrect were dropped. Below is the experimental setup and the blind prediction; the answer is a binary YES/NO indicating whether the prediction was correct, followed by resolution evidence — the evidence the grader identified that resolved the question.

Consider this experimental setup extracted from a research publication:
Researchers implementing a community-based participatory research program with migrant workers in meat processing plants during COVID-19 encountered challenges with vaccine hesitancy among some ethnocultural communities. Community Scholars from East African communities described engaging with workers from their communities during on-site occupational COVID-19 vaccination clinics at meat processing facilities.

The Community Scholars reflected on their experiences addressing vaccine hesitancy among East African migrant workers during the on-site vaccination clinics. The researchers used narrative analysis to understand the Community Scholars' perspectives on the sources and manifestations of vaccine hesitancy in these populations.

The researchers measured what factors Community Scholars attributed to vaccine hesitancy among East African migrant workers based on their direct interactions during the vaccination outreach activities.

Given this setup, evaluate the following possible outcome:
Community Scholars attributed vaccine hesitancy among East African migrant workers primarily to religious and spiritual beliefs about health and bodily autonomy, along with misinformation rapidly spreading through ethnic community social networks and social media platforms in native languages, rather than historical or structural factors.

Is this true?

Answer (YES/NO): NO